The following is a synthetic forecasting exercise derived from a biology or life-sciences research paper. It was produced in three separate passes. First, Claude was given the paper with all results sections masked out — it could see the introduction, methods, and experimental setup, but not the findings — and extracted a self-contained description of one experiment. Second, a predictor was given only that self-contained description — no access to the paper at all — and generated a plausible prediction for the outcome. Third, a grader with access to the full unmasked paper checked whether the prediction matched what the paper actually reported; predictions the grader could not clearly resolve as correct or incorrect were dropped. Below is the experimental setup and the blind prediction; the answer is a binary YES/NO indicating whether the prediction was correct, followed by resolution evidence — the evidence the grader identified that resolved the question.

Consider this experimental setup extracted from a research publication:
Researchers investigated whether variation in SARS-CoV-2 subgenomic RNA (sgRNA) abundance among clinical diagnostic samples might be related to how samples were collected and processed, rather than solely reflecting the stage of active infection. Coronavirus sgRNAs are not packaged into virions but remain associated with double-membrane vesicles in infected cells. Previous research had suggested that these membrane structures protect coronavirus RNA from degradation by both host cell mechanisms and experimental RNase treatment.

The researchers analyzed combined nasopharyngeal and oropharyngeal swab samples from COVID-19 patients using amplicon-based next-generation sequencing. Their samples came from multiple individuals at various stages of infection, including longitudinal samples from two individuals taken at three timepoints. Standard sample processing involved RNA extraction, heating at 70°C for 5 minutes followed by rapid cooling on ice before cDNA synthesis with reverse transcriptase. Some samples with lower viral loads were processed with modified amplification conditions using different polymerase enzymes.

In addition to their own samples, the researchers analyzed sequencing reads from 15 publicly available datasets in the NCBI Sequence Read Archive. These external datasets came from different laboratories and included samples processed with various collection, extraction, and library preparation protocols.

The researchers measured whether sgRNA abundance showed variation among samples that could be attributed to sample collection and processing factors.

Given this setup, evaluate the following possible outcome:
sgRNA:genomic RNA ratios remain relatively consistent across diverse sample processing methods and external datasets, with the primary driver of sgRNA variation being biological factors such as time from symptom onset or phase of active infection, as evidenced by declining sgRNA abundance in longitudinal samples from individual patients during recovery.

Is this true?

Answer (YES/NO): NO